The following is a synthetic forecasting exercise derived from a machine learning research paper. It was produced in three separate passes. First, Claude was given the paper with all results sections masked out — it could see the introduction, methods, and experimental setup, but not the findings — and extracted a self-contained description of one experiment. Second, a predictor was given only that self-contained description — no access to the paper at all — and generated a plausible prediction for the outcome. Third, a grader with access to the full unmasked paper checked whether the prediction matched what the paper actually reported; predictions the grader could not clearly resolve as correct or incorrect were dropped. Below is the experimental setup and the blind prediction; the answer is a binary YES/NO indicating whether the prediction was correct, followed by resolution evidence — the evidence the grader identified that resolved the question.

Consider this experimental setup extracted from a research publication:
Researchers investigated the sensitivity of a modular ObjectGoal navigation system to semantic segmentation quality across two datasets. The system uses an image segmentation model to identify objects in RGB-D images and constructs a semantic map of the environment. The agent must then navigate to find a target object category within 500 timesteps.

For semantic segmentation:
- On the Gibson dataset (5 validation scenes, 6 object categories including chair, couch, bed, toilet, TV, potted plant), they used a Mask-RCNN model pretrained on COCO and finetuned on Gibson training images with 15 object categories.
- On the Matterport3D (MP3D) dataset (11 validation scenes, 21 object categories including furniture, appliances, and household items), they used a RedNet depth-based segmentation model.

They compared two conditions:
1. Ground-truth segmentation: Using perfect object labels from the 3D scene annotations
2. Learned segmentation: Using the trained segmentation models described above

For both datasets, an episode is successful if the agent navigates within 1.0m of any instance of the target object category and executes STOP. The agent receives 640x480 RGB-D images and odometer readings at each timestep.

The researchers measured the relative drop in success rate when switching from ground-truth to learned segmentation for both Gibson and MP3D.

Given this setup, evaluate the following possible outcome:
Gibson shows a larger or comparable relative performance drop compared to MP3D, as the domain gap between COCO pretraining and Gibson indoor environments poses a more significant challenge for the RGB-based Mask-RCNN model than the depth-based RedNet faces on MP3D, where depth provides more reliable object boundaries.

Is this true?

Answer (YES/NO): NO